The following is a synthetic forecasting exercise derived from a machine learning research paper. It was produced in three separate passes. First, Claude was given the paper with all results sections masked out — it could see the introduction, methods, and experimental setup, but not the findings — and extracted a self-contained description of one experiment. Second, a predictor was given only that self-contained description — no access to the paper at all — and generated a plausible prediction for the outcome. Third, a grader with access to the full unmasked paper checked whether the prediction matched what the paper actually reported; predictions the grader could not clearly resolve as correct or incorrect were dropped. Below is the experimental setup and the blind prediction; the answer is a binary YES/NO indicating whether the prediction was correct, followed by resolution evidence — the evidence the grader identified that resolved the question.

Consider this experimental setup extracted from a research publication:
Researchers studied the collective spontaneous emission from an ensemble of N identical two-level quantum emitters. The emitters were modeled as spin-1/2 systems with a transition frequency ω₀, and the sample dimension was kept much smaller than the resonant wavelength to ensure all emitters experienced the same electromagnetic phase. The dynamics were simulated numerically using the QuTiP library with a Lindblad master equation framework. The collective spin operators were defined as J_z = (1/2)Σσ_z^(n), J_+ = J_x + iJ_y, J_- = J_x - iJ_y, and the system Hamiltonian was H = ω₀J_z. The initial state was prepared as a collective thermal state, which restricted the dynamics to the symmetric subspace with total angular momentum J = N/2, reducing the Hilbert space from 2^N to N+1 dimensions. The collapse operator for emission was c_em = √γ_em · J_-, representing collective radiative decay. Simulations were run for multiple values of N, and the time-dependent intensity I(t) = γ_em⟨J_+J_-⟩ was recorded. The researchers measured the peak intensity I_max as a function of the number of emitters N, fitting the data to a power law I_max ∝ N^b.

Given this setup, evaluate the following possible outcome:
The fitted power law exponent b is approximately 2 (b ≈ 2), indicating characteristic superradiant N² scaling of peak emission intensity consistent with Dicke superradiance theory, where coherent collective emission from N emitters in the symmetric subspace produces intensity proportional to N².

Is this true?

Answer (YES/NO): YES